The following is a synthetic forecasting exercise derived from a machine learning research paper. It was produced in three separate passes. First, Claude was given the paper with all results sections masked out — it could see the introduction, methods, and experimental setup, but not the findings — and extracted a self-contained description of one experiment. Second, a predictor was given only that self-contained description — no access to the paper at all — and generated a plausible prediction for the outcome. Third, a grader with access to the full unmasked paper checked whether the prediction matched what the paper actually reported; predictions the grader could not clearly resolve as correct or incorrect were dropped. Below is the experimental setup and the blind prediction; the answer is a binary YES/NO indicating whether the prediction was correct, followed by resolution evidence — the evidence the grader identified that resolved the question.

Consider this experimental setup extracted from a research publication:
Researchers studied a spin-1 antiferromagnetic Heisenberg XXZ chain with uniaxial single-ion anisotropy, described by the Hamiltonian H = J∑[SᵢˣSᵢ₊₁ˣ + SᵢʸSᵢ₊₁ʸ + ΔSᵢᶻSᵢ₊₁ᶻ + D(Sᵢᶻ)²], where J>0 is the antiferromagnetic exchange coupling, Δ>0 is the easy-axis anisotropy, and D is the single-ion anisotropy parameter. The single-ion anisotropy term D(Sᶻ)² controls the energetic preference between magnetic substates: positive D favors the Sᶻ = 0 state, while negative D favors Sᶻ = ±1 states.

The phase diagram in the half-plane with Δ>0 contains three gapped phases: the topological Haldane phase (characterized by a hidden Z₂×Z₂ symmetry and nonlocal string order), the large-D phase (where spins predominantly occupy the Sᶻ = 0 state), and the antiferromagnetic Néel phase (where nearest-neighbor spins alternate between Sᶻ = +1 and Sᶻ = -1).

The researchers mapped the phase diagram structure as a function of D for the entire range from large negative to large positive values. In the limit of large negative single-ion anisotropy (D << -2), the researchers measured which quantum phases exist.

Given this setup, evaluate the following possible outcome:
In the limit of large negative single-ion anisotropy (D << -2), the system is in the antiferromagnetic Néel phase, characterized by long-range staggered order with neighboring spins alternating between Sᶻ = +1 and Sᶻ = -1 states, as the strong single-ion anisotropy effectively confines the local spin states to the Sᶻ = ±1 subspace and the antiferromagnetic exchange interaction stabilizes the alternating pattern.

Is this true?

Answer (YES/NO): YES